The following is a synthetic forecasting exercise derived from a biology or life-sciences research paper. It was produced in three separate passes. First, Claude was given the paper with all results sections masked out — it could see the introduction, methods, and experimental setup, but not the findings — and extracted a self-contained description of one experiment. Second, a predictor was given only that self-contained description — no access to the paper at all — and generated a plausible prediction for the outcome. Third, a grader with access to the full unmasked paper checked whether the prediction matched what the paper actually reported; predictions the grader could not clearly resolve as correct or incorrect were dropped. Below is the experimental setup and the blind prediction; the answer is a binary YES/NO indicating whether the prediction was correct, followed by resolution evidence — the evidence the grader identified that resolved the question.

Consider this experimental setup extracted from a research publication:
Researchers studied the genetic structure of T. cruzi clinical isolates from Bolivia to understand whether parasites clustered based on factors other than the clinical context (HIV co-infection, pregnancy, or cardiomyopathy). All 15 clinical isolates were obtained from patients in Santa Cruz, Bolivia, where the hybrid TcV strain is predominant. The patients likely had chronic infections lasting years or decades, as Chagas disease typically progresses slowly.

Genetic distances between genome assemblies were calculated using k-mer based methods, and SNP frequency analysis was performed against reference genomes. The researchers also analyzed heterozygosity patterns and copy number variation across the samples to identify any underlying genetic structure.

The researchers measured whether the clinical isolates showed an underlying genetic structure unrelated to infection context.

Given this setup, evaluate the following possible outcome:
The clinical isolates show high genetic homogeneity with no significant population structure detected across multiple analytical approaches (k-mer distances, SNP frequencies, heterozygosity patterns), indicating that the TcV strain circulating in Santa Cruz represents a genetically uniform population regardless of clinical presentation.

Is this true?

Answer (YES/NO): NO